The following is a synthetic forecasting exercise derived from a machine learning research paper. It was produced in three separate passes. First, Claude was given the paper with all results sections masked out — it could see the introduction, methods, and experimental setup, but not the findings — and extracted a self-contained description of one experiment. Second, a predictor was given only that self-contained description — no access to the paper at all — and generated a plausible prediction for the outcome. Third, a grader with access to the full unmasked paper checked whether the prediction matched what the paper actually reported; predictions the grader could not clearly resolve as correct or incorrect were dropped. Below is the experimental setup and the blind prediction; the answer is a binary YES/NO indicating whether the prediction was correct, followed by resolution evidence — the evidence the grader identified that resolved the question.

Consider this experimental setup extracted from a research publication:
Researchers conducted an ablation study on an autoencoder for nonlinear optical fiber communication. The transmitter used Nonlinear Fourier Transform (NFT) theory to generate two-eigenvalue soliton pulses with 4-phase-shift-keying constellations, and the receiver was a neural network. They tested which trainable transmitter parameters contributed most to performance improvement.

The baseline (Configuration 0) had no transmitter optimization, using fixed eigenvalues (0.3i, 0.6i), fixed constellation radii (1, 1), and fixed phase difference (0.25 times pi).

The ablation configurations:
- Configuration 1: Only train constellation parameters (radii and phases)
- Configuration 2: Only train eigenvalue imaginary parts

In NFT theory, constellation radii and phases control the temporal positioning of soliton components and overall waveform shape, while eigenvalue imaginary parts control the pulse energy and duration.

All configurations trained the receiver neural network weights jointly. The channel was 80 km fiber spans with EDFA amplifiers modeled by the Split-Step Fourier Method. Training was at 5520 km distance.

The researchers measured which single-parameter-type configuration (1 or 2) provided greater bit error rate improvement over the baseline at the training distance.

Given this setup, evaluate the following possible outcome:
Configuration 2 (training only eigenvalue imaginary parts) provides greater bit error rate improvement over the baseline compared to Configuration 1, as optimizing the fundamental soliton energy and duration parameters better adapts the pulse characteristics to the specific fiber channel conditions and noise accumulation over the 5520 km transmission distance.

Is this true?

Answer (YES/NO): YES